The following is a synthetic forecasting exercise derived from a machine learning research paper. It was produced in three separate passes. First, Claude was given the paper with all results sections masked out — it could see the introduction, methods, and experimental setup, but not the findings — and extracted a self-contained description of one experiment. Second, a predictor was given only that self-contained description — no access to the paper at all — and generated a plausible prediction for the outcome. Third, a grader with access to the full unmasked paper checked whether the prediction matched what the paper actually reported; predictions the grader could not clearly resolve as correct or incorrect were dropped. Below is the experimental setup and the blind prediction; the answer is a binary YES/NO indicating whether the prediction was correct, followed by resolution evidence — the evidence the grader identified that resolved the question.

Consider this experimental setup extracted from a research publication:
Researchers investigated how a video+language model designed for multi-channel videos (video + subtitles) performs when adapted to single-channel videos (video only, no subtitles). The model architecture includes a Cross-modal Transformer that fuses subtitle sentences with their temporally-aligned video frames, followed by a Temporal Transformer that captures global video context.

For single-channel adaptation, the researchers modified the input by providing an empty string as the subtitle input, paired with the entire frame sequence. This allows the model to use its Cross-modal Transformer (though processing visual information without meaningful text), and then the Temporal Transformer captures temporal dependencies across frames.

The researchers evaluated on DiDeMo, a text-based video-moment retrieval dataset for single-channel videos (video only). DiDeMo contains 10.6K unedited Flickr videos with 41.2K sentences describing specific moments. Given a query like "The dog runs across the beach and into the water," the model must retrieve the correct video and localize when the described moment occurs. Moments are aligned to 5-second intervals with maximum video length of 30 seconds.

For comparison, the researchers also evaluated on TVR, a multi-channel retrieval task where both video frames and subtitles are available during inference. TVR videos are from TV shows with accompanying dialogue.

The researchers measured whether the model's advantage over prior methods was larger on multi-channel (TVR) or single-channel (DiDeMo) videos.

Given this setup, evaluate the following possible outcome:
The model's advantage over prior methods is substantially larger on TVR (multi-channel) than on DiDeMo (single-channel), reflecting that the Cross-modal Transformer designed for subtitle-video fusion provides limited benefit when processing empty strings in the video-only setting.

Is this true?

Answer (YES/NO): YES